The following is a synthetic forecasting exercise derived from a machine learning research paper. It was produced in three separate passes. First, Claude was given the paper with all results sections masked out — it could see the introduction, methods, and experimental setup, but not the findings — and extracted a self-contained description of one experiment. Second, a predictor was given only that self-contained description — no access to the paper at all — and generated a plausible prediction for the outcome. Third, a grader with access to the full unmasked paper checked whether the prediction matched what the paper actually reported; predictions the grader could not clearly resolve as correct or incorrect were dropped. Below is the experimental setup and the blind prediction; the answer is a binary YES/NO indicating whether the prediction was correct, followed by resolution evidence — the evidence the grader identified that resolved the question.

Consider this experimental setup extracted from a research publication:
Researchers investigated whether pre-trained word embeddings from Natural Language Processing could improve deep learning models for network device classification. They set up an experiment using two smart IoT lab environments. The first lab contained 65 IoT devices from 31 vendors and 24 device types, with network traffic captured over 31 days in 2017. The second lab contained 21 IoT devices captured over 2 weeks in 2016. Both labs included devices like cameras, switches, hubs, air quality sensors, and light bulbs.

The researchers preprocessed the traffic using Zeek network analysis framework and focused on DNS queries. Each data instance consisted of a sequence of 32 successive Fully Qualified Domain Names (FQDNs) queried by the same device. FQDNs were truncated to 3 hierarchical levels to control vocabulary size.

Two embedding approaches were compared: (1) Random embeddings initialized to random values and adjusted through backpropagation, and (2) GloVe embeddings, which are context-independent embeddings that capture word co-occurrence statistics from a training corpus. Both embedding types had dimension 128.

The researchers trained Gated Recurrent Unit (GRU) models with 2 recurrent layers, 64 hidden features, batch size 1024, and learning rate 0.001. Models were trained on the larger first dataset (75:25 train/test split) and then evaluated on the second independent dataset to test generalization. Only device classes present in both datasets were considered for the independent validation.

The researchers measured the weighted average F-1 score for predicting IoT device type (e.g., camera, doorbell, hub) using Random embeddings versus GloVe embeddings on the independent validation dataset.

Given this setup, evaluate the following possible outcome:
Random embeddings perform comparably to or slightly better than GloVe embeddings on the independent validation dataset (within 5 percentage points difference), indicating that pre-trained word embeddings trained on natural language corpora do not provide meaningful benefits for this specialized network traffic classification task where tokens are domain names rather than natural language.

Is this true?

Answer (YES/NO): NO